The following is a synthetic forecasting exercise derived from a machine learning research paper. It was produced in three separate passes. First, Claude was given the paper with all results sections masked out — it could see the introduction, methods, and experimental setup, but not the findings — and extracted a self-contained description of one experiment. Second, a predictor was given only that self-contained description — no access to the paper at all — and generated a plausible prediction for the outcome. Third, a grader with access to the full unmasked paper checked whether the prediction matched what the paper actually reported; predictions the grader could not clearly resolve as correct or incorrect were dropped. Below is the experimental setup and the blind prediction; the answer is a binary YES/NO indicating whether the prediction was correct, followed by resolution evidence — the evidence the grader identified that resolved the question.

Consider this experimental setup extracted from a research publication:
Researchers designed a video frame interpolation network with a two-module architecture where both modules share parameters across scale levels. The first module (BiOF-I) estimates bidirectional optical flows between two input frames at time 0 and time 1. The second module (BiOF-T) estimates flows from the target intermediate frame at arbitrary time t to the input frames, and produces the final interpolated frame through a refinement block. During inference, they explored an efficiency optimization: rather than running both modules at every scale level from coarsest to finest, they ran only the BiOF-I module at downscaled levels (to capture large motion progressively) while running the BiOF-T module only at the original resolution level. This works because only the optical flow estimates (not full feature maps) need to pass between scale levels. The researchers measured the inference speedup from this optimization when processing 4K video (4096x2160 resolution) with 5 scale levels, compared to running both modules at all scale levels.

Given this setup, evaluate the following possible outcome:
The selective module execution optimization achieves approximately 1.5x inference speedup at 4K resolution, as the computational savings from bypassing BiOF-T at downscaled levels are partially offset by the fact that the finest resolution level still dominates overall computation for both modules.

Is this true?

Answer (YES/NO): NO